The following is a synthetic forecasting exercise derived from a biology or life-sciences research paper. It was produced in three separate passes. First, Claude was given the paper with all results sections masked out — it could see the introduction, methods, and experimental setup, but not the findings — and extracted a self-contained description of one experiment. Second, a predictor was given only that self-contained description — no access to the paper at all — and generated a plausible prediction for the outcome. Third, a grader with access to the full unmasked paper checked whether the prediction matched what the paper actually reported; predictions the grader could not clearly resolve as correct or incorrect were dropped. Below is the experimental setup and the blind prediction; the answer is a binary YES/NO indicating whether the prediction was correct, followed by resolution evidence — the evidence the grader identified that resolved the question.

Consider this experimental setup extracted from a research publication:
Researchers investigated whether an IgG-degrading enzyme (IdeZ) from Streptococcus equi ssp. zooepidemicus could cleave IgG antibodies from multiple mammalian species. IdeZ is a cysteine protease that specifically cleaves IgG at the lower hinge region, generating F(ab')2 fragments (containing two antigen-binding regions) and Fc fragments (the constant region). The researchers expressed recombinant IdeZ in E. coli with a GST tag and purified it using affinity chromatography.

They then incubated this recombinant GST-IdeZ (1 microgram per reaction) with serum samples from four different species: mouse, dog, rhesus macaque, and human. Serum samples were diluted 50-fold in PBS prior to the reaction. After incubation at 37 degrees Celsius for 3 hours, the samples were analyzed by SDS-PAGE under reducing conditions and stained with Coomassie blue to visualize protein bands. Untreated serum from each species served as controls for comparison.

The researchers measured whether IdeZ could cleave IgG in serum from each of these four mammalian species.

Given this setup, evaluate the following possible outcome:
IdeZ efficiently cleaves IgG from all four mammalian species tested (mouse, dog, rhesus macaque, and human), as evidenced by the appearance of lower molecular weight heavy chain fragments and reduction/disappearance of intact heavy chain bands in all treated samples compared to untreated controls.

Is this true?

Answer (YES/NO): NO